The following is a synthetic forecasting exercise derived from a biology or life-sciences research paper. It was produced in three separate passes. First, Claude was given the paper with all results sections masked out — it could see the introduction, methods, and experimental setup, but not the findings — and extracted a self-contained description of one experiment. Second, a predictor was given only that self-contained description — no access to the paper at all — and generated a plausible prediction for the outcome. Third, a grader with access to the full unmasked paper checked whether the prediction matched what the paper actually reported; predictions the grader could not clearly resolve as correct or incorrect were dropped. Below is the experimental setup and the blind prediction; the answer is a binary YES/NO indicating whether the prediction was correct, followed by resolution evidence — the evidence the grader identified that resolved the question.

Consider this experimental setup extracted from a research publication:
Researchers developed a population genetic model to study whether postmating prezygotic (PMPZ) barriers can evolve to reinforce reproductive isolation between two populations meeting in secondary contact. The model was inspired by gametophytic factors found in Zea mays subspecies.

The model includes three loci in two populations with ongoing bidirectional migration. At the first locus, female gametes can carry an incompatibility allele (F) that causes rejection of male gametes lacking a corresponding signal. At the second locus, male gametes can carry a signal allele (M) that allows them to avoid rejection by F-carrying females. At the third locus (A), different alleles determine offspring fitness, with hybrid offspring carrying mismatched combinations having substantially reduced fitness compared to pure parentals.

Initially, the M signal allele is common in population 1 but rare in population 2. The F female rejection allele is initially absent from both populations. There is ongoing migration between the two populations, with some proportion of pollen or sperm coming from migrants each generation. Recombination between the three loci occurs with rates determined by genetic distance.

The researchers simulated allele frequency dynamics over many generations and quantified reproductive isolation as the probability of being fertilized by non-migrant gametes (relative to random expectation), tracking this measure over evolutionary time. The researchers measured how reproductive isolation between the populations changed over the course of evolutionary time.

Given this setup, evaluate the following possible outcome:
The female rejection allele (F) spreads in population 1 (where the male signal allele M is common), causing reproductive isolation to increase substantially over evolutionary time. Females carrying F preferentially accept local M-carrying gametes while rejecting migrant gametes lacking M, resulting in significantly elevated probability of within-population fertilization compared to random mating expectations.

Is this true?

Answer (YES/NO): NO